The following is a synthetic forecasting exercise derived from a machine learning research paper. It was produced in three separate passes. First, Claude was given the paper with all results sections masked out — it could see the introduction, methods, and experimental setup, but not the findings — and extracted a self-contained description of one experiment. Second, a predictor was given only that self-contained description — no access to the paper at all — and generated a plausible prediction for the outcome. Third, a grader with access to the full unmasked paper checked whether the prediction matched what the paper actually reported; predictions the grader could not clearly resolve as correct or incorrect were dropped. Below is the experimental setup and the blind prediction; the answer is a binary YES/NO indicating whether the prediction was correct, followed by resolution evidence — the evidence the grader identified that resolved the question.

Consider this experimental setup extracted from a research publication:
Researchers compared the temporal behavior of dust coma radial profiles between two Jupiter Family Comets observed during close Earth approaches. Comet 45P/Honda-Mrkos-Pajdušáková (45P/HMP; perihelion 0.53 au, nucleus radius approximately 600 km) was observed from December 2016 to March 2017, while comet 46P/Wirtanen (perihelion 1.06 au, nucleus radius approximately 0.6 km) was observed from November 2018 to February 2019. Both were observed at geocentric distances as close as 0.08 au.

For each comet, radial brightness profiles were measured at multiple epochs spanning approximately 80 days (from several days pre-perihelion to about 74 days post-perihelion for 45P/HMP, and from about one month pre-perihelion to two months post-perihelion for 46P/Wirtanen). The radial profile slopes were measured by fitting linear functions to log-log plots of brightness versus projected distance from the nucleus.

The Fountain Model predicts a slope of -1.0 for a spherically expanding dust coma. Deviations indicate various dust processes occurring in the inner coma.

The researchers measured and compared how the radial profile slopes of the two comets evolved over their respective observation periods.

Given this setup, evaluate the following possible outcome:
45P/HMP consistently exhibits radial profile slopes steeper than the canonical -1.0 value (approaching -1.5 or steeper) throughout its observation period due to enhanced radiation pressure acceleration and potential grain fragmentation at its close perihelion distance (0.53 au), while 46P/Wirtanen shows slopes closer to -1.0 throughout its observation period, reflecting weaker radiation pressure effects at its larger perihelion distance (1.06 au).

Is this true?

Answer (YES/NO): NO